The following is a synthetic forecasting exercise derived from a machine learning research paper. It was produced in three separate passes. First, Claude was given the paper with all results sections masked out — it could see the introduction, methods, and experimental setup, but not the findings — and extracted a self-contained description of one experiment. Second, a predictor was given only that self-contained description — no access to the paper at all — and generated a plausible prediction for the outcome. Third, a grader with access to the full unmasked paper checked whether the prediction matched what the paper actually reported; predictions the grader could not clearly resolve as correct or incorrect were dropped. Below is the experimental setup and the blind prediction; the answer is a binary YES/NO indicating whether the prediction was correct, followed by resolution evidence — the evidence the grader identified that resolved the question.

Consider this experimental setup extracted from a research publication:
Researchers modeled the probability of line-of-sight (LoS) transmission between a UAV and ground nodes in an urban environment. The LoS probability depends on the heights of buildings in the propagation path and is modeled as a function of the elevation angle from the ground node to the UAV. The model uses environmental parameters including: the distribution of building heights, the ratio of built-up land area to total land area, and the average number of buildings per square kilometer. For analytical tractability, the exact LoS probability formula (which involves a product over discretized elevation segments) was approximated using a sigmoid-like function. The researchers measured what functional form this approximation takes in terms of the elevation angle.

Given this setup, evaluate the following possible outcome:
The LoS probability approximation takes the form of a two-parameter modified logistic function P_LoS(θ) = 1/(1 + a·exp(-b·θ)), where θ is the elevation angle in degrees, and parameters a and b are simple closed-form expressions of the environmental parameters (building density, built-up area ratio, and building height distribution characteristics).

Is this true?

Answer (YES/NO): NO